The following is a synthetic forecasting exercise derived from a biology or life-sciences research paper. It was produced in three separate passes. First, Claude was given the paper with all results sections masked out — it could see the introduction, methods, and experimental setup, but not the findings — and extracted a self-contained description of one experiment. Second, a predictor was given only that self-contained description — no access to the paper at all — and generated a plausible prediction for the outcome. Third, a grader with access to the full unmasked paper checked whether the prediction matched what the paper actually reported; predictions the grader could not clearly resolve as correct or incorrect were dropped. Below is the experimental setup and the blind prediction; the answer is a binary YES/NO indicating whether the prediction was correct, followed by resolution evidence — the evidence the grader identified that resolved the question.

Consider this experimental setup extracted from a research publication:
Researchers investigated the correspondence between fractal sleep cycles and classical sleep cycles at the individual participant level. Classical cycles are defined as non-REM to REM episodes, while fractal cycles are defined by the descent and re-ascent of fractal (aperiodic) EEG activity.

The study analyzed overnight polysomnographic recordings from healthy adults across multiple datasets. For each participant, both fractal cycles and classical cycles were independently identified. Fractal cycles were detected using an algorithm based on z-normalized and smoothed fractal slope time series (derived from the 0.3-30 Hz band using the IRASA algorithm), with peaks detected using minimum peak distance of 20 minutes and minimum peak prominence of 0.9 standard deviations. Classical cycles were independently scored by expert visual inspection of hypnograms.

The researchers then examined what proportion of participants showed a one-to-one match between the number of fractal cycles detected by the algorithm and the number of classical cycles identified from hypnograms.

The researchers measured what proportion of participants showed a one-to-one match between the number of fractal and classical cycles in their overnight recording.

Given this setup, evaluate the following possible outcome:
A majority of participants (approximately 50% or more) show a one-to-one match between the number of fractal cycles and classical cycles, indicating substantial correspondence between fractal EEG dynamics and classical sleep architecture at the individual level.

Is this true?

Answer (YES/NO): YES